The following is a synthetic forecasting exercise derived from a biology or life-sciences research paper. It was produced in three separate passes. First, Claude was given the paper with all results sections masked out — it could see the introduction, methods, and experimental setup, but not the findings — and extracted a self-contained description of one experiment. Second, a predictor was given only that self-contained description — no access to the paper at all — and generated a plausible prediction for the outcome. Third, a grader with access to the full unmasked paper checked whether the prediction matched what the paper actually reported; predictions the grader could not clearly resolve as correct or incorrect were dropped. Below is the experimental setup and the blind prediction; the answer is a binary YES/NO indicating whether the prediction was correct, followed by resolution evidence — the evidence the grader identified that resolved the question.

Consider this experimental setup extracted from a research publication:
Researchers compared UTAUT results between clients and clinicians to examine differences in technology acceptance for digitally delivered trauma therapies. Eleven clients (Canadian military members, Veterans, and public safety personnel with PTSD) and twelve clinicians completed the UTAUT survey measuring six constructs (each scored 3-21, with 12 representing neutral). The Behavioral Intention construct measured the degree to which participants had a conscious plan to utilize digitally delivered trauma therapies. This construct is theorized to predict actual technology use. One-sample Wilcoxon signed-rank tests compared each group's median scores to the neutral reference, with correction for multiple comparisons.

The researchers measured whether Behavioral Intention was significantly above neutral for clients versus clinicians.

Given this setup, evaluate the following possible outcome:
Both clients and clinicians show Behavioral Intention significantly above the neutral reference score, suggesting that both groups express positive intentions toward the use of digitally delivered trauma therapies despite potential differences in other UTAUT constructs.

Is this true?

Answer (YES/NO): NO